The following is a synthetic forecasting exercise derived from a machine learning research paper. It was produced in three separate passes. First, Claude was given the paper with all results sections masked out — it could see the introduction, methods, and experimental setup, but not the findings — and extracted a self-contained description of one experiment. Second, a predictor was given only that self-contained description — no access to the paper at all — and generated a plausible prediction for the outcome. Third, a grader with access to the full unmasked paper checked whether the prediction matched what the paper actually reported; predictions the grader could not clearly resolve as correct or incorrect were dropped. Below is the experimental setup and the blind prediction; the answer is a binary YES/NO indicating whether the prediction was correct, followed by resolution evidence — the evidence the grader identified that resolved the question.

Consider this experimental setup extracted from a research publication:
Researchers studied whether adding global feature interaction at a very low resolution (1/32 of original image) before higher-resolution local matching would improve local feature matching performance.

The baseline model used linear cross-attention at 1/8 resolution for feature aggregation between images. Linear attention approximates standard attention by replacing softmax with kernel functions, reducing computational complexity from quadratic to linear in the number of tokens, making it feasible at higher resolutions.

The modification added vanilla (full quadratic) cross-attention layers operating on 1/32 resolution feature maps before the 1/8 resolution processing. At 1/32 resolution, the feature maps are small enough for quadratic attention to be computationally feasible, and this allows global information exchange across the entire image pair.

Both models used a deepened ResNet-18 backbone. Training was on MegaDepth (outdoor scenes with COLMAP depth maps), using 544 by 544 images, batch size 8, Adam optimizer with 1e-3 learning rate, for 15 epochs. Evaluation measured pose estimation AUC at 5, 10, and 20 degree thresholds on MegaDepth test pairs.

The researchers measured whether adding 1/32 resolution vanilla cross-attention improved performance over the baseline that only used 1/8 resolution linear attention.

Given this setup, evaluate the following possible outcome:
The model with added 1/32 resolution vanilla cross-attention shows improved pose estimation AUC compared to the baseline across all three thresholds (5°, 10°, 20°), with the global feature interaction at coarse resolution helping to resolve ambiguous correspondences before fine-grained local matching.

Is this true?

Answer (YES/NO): YES